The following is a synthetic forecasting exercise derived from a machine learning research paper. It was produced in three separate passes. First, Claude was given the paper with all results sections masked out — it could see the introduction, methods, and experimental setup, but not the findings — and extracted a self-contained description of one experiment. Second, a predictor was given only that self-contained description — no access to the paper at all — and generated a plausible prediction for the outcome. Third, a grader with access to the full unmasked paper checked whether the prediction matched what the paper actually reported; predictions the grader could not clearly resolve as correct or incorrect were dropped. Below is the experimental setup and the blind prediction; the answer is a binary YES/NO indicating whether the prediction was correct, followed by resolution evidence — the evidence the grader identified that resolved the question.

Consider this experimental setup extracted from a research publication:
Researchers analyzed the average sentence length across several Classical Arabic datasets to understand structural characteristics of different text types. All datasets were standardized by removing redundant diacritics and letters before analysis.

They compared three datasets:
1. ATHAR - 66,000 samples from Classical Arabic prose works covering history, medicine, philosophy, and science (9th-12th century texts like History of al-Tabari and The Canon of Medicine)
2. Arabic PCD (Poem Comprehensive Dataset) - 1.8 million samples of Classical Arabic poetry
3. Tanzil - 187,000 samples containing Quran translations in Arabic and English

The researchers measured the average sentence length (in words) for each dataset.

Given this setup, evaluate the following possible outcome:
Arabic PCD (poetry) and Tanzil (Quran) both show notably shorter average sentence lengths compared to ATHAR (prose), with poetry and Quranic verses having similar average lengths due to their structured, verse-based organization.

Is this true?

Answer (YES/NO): NO